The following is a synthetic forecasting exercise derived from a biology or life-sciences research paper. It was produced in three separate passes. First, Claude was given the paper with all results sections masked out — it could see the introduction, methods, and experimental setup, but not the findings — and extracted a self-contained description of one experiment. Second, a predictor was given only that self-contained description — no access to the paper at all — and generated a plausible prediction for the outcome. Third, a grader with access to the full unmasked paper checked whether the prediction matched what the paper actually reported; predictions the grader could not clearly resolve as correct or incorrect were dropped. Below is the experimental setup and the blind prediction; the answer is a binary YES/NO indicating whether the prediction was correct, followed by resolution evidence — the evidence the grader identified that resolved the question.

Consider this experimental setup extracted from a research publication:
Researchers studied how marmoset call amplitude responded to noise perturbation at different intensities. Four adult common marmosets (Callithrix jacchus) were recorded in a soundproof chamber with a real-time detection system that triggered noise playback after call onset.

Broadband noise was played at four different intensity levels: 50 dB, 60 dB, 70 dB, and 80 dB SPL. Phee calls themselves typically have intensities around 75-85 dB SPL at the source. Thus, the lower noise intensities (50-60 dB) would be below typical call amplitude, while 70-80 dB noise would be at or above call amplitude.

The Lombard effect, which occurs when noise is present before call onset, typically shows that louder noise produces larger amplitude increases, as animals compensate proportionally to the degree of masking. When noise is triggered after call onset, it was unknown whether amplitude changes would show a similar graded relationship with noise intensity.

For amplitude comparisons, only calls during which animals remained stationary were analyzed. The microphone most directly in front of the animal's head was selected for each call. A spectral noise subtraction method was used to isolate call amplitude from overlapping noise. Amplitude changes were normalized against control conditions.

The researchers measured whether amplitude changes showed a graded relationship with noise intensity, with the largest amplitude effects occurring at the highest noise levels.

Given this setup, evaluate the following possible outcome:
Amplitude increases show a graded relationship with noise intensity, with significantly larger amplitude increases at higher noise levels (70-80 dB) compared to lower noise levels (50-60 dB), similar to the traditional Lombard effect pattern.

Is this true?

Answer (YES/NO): NO